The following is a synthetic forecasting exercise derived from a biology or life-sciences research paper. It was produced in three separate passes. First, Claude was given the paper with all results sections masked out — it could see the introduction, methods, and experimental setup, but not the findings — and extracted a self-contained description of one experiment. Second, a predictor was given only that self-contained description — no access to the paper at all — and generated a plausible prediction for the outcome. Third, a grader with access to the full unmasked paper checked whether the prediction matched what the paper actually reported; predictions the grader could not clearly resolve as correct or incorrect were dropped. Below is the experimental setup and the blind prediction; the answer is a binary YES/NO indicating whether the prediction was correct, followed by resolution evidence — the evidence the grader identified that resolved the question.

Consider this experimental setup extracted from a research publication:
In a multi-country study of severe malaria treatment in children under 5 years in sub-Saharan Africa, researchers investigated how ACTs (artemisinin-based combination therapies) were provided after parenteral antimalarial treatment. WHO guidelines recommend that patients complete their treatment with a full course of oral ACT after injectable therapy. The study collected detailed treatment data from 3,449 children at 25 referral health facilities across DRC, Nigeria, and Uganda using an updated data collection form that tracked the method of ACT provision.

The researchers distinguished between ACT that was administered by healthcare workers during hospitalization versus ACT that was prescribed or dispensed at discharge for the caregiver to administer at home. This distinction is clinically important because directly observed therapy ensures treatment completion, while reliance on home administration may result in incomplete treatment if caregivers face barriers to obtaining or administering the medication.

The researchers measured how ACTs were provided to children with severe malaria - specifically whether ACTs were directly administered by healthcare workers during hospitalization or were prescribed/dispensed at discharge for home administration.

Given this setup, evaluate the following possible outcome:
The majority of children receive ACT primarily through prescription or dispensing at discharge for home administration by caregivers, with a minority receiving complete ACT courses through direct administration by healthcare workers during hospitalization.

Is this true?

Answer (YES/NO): NO